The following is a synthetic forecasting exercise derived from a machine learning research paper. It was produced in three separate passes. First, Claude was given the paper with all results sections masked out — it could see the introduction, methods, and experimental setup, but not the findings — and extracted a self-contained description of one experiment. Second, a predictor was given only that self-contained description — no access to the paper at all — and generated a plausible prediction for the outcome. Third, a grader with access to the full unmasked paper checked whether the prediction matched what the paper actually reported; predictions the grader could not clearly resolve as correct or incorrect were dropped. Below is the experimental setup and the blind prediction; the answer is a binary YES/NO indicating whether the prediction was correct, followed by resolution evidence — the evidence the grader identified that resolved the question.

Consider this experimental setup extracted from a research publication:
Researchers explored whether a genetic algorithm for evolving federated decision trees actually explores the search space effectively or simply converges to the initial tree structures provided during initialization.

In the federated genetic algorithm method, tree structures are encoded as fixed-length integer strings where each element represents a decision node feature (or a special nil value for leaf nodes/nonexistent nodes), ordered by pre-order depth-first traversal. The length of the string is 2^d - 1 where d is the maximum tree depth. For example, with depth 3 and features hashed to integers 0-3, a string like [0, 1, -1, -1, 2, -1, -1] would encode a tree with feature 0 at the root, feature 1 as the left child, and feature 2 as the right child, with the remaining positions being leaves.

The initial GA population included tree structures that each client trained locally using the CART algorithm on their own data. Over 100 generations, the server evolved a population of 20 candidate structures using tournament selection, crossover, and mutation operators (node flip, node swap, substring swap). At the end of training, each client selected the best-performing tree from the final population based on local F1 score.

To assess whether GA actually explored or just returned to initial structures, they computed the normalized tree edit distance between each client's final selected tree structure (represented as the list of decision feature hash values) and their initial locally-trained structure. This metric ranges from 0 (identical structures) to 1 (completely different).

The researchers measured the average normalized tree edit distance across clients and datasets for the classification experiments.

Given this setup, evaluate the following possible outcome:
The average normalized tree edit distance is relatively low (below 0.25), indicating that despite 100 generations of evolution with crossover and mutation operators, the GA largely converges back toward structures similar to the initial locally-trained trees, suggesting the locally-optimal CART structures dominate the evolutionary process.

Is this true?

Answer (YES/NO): NO